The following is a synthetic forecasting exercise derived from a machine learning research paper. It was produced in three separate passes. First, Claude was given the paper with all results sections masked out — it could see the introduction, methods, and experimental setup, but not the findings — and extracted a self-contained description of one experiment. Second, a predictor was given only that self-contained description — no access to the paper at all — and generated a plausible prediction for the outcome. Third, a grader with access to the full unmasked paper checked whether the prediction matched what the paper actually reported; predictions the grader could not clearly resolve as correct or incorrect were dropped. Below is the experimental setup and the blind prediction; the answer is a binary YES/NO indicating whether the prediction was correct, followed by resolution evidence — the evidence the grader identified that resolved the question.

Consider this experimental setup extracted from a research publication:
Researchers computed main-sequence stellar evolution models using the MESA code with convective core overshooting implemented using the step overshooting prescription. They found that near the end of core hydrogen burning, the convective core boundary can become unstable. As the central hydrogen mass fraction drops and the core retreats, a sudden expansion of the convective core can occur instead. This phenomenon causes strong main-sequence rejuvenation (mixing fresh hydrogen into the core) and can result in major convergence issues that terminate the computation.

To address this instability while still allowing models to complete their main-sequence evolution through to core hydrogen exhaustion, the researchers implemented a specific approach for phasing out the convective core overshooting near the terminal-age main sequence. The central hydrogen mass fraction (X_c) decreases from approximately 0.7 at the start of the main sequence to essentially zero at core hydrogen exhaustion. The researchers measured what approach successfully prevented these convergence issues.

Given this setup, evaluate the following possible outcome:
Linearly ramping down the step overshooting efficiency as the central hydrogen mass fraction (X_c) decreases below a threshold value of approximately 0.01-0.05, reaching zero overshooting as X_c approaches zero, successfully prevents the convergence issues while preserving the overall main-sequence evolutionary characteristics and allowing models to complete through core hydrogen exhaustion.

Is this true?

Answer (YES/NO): NO